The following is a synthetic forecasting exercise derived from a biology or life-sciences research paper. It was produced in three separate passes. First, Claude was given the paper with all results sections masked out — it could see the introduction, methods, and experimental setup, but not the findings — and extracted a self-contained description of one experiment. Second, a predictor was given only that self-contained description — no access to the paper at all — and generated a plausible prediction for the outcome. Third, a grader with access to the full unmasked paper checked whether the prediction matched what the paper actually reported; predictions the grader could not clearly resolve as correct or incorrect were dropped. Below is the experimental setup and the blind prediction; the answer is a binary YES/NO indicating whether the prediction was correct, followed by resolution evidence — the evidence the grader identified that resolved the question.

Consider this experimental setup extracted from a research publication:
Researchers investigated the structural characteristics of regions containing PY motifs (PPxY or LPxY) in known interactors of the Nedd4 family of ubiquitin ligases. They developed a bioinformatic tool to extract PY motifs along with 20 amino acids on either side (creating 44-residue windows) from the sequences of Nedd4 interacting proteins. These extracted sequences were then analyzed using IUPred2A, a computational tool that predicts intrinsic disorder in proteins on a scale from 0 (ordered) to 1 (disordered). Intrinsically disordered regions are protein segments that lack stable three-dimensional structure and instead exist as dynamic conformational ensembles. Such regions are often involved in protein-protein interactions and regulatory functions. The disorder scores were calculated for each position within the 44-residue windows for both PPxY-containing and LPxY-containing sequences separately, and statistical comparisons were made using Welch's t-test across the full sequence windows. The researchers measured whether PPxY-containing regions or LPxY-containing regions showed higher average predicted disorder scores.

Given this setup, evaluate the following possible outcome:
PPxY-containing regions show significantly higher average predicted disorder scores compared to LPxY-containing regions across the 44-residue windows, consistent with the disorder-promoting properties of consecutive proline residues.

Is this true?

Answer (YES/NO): YES